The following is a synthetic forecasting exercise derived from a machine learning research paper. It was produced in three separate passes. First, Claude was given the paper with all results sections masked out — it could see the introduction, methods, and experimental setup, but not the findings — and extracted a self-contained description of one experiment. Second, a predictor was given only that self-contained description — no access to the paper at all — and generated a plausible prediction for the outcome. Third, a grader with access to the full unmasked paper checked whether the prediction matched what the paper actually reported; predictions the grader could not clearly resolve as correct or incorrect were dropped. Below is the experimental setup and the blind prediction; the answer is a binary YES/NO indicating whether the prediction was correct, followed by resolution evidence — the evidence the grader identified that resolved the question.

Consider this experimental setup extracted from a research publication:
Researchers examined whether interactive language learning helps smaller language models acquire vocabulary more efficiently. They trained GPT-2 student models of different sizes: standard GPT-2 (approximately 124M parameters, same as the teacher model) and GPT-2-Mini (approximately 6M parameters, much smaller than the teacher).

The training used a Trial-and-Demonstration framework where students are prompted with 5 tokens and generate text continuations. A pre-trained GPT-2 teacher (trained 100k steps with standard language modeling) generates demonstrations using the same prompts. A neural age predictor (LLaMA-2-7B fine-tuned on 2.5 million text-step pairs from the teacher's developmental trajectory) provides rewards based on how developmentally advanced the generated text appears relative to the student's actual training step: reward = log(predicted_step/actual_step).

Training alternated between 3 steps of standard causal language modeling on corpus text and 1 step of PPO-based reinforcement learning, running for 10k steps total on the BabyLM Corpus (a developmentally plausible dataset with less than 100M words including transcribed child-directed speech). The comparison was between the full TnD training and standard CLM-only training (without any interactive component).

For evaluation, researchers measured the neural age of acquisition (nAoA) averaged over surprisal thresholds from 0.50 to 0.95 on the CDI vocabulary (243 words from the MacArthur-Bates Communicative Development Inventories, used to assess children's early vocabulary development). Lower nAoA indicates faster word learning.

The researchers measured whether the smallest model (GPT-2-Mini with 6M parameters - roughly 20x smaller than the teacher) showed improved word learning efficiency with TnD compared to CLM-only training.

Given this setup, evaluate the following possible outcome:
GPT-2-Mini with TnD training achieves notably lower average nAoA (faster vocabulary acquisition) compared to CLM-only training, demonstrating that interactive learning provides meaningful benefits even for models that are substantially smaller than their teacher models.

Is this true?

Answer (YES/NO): YES